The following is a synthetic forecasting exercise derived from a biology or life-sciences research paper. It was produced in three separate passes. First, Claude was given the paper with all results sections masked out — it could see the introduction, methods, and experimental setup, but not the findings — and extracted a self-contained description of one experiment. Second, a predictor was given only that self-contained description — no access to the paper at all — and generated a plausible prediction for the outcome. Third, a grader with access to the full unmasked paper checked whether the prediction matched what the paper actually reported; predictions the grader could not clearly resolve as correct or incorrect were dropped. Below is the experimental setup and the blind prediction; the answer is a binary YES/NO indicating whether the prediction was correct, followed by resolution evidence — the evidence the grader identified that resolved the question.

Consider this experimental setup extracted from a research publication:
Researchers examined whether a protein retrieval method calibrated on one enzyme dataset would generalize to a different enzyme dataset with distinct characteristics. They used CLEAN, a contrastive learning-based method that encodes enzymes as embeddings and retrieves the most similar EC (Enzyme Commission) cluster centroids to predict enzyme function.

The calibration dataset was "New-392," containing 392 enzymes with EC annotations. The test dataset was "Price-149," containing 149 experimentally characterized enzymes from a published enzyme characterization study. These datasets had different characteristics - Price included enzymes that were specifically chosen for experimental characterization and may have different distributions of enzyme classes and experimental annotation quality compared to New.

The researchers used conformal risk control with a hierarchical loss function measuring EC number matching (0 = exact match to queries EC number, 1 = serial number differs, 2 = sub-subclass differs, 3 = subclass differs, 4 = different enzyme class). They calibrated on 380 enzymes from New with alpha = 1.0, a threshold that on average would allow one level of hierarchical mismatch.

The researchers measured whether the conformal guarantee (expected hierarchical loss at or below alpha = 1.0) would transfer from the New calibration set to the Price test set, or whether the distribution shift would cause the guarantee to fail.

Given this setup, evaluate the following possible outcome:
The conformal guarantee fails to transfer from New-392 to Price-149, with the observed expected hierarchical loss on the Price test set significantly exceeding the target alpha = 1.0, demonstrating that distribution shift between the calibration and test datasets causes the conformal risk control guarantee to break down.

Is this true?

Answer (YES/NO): NO